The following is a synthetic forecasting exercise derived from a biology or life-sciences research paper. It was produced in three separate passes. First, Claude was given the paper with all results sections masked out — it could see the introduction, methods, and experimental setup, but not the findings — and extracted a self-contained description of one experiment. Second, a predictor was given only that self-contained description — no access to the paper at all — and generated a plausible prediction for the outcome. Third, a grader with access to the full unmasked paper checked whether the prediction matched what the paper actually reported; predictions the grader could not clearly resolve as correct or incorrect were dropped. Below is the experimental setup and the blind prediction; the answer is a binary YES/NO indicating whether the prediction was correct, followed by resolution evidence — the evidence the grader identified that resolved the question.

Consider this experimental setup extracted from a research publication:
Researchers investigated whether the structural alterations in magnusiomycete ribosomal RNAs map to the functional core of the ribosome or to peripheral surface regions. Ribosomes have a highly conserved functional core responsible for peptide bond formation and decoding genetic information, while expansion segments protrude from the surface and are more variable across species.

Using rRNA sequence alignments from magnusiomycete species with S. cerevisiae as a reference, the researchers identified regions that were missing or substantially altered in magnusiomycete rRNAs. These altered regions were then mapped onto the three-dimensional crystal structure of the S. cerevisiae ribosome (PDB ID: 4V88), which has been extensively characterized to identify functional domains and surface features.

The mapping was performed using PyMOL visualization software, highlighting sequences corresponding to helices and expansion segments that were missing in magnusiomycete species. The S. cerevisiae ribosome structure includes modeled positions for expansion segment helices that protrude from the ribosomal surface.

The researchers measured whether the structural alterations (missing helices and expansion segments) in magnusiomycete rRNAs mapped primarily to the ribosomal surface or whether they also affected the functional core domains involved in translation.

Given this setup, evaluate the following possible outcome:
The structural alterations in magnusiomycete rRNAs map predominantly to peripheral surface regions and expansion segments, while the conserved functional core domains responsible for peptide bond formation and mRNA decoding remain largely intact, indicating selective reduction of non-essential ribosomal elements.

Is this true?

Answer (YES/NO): YES